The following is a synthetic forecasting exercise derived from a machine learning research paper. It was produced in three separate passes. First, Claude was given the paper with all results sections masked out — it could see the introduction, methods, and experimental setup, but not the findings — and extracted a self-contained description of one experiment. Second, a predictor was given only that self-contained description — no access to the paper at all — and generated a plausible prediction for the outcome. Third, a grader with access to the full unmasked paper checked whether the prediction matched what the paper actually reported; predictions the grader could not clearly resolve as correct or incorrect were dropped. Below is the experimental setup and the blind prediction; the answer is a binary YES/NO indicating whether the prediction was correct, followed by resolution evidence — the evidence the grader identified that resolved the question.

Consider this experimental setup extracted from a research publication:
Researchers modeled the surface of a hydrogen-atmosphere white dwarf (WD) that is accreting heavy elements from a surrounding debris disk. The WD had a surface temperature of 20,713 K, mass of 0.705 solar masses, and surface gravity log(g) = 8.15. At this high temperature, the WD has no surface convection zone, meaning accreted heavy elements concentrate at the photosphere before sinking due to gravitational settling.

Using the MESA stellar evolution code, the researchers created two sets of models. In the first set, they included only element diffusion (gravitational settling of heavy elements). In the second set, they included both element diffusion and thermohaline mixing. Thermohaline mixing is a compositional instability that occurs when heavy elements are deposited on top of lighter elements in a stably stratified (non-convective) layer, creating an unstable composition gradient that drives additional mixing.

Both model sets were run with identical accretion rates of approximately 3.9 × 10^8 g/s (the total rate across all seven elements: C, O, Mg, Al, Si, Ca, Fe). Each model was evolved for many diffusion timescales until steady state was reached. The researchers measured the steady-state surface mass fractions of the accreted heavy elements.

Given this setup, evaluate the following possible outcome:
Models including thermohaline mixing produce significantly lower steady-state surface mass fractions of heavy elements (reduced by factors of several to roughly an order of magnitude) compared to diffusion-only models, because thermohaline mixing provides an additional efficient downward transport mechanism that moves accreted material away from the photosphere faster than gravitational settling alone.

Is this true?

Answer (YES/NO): NO